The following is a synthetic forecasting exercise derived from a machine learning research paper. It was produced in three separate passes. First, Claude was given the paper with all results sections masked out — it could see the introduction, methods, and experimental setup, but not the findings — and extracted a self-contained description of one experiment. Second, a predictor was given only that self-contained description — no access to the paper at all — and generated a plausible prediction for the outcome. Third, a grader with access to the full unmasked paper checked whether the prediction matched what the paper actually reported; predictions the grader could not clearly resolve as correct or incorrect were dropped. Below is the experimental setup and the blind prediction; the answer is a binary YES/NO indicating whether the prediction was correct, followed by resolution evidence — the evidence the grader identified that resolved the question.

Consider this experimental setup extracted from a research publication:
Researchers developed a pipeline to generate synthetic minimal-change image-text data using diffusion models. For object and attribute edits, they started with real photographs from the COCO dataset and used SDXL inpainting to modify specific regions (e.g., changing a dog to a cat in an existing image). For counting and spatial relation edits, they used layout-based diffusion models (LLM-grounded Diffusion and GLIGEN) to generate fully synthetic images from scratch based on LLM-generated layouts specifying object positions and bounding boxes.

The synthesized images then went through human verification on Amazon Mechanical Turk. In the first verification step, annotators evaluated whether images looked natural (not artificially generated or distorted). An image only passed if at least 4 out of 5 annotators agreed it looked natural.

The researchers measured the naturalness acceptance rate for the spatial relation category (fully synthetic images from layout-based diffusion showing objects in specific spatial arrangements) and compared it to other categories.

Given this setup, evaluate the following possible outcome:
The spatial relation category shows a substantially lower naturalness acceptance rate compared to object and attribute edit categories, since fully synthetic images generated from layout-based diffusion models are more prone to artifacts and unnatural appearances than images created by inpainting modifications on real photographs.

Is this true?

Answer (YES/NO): YES